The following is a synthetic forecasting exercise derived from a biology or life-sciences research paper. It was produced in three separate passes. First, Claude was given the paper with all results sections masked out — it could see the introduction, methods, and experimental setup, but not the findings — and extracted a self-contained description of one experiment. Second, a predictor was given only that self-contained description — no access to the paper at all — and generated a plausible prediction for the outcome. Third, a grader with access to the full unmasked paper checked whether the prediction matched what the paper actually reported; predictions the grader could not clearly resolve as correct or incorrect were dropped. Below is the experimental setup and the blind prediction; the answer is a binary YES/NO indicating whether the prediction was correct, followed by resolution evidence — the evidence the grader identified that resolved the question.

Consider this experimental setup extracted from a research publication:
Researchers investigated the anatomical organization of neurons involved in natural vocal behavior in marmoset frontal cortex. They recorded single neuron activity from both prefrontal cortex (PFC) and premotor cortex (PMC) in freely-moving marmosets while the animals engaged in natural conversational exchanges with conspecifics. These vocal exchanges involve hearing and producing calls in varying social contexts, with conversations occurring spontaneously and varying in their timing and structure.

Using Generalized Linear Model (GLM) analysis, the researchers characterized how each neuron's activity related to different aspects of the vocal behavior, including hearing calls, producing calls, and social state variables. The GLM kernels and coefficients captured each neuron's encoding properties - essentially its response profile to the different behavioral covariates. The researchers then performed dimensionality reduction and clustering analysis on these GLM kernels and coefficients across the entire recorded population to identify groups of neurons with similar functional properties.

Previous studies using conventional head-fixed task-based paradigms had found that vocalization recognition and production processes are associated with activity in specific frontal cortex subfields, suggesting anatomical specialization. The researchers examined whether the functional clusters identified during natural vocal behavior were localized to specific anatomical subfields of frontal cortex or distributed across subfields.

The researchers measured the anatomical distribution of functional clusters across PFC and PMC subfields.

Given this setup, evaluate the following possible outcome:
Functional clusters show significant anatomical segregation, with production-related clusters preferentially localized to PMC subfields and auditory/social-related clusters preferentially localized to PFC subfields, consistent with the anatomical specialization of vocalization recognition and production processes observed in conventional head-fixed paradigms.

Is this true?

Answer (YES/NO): NO